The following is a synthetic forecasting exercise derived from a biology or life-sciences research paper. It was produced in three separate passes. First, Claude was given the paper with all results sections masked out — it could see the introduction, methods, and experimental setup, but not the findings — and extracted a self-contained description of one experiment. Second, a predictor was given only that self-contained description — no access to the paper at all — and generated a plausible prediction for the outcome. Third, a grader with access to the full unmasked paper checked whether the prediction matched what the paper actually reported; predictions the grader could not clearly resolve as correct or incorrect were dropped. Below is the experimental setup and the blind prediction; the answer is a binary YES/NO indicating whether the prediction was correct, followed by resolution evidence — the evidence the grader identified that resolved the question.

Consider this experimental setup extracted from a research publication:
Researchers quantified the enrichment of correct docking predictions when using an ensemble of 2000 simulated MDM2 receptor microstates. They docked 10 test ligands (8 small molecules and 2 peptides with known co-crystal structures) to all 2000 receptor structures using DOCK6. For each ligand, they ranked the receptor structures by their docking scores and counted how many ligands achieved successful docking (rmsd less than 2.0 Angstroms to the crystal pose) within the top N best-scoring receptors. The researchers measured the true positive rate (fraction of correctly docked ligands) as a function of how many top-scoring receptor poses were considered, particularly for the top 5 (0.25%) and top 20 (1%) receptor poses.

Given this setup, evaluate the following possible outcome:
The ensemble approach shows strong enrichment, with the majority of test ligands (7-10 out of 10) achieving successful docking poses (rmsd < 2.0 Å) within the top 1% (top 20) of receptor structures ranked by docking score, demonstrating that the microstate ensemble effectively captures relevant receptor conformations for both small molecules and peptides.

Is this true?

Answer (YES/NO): YES